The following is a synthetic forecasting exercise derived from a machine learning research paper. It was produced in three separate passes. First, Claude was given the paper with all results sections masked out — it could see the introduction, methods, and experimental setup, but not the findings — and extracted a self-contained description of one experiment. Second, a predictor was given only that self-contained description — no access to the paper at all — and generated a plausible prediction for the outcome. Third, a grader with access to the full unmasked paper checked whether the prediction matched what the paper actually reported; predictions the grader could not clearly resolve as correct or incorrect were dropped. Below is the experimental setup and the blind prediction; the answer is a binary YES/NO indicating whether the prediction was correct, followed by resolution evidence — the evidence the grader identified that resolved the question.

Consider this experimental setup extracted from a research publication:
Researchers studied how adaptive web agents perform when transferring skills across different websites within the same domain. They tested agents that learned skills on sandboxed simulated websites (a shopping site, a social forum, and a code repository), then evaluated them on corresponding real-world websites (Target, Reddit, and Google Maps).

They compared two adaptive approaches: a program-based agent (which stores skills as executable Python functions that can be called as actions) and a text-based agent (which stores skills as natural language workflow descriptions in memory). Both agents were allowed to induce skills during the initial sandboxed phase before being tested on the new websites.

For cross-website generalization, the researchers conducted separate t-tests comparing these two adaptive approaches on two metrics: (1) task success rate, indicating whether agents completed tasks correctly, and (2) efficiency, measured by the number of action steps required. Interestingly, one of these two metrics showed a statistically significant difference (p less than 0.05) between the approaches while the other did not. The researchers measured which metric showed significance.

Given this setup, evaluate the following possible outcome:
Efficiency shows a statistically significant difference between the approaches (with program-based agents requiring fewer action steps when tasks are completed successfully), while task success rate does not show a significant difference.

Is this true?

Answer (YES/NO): YES